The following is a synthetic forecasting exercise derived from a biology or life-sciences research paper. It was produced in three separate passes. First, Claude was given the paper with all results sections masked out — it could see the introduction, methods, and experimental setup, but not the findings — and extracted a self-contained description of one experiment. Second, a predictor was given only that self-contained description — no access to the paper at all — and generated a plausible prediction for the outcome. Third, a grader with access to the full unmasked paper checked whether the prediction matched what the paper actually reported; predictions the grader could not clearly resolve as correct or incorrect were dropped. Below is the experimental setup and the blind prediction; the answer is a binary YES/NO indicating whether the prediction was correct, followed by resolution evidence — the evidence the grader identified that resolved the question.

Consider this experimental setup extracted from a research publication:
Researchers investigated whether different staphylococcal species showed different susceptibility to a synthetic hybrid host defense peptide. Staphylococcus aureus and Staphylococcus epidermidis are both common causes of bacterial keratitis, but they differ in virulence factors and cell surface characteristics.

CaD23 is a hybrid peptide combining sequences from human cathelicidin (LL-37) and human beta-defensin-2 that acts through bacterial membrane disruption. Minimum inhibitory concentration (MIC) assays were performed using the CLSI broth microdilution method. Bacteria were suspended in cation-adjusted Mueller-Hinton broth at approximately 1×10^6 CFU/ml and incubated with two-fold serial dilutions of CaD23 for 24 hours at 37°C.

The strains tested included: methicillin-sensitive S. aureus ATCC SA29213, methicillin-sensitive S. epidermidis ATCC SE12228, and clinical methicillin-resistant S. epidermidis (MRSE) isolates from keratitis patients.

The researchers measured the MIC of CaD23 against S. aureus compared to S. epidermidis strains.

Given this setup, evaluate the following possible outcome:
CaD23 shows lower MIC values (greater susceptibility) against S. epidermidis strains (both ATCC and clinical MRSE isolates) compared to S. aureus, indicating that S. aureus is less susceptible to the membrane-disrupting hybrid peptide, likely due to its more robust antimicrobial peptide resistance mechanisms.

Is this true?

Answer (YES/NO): YES